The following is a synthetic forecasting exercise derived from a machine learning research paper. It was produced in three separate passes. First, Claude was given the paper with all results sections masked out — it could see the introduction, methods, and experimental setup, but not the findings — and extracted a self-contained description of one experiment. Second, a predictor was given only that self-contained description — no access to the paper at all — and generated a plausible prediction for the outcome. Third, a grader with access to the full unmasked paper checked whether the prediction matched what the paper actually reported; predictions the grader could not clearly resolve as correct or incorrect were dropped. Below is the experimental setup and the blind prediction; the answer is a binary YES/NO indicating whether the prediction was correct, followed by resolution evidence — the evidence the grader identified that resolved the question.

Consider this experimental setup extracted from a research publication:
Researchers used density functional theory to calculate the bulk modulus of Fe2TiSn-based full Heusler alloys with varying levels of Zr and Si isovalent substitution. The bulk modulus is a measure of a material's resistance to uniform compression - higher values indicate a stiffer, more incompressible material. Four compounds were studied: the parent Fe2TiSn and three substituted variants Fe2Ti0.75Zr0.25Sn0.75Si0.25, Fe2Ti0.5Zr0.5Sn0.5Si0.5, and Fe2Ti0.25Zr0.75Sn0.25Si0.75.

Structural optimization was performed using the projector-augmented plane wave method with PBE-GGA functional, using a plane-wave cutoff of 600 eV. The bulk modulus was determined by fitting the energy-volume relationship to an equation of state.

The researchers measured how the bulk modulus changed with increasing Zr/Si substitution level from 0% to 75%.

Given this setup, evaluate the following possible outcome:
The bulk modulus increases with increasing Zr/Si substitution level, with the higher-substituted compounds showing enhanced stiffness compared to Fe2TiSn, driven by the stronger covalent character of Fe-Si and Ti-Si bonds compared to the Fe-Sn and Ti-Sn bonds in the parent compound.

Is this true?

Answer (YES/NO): YES